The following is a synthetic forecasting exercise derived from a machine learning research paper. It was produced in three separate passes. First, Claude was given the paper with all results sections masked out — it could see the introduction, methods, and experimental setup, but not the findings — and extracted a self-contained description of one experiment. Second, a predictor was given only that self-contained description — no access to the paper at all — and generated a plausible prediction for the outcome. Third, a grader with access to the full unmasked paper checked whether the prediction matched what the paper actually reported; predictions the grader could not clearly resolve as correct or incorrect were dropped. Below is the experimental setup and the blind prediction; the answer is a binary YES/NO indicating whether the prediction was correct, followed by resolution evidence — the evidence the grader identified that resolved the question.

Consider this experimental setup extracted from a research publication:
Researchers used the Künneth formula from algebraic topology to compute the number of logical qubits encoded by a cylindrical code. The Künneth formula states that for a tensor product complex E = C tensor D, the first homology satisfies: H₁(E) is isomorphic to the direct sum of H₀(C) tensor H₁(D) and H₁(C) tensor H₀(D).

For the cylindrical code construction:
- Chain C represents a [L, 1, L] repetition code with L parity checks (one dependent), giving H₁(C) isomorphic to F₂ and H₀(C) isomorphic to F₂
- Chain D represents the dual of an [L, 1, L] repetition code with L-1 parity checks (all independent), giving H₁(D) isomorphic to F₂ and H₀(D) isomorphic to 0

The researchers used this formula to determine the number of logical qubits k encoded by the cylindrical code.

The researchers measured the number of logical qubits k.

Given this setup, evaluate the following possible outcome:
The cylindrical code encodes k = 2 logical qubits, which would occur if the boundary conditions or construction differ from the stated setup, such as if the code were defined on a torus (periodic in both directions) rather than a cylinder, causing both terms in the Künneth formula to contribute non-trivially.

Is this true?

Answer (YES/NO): NO